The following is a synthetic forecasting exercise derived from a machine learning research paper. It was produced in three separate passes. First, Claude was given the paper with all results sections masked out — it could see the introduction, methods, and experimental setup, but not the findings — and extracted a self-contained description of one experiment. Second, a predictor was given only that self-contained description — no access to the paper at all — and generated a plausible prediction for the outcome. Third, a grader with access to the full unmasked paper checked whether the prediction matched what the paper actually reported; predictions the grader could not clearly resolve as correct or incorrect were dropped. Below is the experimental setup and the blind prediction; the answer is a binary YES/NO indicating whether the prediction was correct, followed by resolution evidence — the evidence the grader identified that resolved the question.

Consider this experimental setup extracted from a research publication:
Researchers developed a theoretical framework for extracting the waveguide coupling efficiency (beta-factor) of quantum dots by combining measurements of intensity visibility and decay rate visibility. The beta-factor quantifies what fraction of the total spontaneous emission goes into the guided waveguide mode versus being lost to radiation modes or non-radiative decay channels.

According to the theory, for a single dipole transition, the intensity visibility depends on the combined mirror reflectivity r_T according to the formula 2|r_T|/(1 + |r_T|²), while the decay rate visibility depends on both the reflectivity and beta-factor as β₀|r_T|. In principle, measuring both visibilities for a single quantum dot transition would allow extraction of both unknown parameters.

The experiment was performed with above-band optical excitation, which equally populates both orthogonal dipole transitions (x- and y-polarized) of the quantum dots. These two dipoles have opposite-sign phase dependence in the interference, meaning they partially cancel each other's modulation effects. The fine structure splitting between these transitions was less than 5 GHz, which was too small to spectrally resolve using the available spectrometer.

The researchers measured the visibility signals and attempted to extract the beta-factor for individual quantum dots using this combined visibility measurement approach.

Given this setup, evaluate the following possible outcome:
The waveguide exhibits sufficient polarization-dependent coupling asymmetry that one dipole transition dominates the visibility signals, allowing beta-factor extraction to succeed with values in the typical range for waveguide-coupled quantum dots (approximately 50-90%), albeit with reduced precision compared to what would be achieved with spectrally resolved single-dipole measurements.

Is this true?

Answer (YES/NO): NO